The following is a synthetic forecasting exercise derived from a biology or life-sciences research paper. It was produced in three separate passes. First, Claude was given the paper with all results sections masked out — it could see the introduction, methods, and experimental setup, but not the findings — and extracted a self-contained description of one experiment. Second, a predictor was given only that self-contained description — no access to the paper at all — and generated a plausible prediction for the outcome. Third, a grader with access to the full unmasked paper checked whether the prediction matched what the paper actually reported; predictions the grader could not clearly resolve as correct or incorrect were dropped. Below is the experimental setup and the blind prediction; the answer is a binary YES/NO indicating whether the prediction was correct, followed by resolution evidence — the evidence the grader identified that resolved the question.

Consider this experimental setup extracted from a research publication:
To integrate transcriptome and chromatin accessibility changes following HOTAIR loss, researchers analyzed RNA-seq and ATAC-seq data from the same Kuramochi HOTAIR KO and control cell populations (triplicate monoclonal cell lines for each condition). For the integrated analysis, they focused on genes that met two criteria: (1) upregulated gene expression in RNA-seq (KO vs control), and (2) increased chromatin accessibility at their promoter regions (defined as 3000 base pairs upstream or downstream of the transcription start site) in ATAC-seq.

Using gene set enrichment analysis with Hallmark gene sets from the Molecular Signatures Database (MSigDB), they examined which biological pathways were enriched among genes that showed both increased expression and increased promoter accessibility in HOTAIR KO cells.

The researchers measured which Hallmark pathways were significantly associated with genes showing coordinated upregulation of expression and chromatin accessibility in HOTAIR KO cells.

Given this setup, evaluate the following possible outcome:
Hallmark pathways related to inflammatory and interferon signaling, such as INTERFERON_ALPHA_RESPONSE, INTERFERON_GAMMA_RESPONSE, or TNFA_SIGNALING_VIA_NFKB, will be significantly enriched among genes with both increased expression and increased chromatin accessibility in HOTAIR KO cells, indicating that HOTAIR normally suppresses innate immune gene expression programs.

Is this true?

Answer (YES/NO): NO